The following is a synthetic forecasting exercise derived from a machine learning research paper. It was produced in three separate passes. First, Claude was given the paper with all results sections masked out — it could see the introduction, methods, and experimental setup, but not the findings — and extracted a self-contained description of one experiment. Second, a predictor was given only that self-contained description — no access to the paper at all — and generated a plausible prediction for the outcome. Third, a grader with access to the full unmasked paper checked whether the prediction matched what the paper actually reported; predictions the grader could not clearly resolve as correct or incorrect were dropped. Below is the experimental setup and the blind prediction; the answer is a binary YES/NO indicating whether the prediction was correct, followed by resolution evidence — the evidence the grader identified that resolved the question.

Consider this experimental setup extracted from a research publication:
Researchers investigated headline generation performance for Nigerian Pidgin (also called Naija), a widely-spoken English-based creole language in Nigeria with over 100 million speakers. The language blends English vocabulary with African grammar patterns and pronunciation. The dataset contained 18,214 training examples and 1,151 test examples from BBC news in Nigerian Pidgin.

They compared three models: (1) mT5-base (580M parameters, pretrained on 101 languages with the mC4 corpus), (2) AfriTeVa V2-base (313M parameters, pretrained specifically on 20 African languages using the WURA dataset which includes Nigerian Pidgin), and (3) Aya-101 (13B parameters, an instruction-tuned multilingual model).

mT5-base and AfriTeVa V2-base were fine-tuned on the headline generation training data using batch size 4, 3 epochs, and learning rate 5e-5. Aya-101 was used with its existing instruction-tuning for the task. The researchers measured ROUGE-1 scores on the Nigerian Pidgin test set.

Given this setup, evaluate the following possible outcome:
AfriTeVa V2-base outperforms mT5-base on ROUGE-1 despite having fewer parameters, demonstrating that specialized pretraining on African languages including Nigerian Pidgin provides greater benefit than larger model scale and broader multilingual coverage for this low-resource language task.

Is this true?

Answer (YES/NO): YES